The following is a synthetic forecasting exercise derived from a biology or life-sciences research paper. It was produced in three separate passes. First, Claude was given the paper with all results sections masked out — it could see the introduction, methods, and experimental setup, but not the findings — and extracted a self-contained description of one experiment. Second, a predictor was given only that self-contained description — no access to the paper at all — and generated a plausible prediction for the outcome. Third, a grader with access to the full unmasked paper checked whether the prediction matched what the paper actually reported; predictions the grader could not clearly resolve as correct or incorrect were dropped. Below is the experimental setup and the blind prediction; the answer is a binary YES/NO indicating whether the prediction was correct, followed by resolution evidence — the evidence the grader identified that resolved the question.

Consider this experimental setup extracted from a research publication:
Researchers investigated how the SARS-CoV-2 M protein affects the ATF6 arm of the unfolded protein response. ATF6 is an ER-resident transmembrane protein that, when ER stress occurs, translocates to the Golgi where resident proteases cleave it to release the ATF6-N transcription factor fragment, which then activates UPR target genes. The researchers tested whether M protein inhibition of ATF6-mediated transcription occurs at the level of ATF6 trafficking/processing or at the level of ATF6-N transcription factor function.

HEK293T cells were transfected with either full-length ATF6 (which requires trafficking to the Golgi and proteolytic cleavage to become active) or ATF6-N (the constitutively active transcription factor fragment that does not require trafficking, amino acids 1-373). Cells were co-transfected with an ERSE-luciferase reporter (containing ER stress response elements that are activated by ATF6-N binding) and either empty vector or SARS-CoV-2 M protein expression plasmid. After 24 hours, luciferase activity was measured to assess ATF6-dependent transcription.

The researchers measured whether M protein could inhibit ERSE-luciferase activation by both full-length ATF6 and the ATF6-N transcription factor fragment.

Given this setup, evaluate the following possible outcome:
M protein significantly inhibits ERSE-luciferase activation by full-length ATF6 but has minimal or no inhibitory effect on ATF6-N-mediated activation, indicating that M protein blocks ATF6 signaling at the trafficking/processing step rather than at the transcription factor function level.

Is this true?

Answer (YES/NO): YES